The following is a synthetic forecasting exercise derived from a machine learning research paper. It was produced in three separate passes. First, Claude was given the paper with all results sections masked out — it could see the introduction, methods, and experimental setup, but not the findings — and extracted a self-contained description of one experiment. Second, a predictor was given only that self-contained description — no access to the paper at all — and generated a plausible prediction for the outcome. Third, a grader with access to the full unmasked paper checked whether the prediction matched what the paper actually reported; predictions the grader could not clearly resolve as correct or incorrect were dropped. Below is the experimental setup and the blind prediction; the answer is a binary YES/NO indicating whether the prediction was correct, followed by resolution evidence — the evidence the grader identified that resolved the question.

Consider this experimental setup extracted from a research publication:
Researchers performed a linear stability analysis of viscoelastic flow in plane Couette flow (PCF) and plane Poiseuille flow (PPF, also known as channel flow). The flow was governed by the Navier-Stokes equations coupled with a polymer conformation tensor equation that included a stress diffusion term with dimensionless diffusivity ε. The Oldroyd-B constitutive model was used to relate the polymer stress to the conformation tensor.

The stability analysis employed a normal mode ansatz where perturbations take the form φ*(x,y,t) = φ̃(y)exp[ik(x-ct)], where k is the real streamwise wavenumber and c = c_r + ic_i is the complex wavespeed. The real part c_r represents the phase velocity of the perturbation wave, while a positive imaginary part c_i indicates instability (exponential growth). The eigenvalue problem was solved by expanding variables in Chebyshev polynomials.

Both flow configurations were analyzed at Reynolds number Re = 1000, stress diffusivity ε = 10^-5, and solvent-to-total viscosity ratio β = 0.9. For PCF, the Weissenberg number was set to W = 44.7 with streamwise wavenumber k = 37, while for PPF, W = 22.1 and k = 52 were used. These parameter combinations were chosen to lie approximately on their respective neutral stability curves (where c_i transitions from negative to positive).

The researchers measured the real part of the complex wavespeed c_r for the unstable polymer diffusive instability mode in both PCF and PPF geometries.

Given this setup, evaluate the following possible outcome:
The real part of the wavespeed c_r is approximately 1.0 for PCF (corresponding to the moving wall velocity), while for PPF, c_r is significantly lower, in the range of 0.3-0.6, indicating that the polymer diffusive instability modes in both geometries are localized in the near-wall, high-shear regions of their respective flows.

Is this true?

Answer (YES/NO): NO